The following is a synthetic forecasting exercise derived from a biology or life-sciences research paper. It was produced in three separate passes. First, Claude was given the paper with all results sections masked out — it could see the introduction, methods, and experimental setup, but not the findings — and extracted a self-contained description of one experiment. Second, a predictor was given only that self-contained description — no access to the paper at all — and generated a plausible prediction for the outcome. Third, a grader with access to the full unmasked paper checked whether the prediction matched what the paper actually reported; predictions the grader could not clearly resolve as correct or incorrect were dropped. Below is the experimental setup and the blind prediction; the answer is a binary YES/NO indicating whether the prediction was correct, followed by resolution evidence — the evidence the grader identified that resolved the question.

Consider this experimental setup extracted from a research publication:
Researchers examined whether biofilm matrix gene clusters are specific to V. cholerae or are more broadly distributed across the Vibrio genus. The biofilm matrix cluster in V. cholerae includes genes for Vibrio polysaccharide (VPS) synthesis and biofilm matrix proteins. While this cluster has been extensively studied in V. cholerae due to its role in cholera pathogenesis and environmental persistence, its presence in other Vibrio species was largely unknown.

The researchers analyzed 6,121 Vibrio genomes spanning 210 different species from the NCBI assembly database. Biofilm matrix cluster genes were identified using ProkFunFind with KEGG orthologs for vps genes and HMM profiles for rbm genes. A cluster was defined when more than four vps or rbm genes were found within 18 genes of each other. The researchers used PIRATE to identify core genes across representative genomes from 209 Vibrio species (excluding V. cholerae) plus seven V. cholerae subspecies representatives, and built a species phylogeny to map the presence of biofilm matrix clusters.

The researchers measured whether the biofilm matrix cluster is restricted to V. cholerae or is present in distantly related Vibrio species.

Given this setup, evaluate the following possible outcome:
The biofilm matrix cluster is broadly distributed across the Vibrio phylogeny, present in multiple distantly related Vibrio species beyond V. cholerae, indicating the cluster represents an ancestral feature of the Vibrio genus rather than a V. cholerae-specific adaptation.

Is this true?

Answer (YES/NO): NO